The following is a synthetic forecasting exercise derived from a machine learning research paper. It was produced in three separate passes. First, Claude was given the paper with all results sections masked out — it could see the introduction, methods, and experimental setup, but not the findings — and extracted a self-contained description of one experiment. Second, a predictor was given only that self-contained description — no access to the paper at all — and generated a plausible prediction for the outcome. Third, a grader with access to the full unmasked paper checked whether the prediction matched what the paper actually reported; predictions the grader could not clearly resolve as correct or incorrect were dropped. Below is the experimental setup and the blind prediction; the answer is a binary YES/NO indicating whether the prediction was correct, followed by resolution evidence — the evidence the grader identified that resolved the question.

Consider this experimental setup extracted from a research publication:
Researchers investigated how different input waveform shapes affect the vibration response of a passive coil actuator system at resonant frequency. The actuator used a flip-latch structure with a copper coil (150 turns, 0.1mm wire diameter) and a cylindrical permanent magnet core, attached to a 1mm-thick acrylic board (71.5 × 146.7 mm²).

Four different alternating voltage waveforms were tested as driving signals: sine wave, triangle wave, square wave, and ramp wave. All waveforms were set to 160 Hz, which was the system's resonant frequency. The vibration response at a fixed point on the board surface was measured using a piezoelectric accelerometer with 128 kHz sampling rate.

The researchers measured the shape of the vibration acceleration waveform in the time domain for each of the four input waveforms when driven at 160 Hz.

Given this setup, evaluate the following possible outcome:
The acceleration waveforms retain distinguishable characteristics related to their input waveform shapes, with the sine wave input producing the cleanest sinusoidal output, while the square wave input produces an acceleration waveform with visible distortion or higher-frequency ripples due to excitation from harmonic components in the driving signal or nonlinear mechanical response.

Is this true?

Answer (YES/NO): NO